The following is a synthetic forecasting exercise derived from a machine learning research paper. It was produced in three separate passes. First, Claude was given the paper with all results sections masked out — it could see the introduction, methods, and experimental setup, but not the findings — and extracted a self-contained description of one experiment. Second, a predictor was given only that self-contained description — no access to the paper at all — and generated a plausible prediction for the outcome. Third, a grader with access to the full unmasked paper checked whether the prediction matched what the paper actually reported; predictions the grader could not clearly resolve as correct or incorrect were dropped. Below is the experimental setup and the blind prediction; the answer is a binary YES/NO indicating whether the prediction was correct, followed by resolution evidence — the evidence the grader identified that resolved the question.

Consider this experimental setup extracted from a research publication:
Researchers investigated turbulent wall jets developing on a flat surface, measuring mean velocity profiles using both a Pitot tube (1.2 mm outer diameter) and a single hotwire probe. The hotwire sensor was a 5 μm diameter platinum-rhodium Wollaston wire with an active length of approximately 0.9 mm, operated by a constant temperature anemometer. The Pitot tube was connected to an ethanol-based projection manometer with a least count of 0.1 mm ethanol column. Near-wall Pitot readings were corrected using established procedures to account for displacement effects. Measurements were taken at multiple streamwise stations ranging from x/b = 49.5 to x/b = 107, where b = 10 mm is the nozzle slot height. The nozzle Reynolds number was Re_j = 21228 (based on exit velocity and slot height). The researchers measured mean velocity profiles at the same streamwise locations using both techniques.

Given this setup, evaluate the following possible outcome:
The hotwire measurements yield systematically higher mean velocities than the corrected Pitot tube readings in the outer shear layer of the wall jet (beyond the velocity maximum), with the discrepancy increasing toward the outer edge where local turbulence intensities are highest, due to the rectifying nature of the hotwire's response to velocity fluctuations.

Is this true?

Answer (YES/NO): NO